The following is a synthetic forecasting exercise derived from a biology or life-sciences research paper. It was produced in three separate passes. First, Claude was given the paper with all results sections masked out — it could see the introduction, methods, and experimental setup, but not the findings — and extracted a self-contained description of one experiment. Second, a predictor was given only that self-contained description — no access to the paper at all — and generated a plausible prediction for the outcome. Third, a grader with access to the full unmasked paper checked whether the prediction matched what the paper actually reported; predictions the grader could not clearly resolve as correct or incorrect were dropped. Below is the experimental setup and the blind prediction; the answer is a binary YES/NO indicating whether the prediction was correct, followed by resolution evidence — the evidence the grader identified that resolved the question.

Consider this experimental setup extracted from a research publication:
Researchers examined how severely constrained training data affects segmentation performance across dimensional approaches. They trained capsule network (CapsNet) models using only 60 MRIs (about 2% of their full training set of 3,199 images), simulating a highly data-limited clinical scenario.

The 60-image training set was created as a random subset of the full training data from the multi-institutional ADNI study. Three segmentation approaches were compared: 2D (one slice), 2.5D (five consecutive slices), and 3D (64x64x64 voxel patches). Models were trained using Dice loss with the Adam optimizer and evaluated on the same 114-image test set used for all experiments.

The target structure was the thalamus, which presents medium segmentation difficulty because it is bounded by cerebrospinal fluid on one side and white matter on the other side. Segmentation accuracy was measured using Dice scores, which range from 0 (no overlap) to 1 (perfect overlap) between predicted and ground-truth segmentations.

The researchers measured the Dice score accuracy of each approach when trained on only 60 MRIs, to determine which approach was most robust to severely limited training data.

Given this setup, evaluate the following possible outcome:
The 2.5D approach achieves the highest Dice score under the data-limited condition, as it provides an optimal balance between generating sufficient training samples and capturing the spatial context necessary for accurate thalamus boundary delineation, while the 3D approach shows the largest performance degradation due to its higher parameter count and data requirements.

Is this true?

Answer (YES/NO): NO